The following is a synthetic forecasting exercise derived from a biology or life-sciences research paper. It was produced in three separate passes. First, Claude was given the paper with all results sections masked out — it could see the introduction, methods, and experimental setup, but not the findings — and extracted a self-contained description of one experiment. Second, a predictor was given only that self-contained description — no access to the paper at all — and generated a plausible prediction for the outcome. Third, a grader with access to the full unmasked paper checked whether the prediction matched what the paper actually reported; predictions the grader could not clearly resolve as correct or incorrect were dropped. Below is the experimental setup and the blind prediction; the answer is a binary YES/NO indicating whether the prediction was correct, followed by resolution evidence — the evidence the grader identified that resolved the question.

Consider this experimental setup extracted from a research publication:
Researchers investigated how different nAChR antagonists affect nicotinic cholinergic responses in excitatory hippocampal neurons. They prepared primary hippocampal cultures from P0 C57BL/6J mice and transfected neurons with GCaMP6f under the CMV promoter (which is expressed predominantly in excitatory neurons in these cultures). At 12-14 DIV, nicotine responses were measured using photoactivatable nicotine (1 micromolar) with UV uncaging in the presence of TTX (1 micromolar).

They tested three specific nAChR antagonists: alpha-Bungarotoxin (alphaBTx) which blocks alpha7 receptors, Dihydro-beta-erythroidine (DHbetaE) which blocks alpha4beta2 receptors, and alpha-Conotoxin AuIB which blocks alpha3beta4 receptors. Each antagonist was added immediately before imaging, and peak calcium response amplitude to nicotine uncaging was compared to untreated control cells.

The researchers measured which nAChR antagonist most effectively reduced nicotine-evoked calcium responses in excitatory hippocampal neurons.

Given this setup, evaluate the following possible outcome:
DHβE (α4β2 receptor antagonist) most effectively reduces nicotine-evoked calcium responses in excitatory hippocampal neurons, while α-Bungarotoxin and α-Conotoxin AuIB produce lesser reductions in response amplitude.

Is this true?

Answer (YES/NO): NO